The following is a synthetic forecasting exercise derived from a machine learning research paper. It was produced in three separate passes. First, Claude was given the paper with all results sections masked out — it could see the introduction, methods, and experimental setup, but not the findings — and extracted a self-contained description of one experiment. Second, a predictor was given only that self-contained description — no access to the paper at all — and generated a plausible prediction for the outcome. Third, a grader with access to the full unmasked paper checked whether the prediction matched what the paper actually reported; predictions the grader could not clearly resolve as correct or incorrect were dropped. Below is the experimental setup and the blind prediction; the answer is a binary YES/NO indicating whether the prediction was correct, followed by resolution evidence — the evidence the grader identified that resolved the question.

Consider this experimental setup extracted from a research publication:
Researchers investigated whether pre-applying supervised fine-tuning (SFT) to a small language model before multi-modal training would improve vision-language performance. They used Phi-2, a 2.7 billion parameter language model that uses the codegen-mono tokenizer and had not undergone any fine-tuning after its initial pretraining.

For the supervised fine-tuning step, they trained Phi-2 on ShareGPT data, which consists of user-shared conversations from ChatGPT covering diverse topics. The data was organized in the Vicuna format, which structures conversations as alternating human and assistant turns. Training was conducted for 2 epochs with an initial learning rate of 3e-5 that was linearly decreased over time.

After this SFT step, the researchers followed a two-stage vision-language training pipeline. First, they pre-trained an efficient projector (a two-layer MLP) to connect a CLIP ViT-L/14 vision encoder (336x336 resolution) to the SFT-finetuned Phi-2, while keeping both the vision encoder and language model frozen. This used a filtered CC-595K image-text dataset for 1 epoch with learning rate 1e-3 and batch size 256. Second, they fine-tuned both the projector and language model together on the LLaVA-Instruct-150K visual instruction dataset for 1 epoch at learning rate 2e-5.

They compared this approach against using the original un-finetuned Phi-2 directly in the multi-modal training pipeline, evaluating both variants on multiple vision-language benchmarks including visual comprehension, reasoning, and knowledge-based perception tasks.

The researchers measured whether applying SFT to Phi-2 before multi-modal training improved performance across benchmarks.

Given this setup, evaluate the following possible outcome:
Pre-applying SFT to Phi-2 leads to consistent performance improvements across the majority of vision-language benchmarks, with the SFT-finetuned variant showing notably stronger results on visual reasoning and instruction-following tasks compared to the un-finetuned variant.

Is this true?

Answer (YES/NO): NO